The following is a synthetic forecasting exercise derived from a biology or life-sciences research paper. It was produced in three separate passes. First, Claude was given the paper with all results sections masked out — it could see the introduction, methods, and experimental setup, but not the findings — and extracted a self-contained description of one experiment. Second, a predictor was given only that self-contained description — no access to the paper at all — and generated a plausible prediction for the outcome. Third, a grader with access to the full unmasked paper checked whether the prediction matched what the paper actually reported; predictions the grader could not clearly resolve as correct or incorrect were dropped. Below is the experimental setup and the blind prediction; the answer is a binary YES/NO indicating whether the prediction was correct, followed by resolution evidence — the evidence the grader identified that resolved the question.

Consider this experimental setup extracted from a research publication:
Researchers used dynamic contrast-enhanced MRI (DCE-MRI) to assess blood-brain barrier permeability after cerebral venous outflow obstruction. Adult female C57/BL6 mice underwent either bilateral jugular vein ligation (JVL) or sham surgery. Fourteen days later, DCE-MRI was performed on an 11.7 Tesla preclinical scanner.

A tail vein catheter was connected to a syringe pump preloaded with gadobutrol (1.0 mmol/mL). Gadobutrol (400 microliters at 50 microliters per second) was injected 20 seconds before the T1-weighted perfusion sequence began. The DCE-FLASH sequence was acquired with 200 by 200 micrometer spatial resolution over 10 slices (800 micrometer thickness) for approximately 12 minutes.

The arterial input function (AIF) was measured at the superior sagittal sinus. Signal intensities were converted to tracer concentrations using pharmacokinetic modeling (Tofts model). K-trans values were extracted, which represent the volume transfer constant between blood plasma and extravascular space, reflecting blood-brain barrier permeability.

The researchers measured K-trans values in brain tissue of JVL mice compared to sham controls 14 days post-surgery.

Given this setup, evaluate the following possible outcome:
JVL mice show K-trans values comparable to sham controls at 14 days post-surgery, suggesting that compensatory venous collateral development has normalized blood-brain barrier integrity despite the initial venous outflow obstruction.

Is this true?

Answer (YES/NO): NO